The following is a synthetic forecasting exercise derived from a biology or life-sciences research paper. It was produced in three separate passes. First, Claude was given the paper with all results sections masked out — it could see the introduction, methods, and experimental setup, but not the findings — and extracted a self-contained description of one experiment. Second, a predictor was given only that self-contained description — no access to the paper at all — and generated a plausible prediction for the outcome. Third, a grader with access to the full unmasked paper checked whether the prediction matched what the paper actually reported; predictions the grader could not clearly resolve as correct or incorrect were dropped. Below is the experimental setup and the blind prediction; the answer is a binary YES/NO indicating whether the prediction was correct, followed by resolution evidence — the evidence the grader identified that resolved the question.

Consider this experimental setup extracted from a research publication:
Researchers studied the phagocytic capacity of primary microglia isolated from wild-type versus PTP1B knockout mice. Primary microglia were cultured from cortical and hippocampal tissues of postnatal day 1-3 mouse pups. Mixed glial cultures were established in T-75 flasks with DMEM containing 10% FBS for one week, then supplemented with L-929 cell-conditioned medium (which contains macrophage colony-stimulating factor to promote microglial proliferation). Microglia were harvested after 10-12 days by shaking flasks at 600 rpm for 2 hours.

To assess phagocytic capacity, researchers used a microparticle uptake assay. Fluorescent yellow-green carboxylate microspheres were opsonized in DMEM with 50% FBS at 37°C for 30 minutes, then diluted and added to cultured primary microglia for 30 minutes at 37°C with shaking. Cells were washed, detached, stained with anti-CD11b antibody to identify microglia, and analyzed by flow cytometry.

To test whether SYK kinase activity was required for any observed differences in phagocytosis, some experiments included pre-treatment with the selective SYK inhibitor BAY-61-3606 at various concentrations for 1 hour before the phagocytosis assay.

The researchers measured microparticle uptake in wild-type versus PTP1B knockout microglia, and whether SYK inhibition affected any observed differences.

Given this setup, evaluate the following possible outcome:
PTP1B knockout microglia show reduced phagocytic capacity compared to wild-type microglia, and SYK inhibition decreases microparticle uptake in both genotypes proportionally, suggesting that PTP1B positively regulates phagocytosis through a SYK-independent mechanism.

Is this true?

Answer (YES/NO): NO